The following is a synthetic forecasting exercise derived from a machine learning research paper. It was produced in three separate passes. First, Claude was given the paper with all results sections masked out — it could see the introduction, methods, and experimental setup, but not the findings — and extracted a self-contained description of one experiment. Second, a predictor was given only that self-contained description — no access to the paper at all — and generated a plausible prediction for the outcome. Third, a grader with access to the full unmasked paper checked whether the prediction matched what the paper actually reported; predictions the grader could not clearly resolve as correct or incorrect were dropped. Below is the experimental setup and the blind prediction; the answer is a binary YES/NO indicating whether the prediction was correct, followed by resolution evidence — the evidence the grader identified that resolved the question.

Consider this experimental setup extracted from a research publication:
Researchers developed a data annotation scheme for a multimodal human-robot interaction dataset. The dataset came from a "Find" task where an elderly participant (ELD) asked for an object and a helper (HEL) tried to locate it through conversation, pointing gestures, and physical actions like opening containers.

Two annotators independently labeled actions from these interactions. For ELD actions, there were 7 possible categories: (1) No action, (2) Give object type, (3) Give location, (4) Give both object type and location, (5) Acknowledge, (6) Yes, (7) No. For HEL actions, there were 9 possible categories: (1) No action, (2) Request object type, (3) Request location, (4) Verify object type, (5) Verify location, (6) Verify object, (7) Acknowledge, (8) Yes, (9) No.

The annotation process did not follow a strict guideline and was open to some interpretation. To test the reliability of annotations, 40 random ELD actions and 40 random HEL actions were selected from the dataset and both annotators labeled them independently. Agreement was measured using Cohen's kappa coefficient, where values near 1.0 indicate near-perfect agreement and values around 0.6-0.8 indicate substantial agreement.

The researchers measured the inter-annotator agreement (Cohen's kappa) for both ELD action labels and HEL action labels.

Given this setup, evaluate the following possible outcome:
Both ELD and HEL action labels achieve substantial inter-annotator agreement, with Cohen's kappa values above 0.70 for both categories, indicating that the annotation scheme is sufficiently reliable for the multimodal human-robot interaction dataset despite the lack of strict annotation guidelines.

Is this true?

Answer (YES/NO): YES